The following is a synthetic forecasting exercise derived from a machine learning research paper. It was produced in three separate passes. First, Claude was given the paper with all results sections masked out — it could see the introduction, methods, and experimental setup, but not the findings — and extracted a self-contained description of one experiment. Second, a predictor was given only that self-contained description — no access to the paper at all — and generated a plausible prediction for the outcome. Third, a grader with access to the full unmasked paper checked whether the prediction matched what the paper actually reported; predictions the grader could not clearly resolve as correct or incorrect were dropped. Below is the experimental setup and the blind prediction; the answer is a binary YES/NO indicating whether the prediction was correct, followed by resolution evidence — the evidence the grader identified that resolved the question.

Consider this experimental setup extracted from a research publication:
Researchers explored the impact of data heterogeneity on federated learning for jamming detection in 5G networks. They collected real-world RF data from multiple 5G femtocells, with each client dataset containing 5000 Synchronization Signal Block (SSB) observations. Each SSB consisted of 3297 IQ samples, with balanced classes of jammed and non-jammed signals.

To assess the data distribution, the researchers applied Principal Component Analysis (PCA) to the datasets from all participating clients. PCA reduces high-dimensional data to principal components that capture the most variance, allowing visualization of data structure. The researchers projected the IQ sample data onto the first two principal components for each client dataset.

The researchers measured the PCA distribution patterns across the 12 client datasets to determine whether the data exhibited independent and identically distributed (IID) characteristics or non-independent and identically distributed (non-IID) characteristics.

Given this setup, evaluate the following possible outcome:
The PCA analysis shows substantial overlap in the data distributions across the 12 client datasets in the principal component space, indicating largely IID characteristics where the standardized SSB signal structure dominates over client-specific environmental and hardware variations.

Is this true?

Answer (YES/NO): NO